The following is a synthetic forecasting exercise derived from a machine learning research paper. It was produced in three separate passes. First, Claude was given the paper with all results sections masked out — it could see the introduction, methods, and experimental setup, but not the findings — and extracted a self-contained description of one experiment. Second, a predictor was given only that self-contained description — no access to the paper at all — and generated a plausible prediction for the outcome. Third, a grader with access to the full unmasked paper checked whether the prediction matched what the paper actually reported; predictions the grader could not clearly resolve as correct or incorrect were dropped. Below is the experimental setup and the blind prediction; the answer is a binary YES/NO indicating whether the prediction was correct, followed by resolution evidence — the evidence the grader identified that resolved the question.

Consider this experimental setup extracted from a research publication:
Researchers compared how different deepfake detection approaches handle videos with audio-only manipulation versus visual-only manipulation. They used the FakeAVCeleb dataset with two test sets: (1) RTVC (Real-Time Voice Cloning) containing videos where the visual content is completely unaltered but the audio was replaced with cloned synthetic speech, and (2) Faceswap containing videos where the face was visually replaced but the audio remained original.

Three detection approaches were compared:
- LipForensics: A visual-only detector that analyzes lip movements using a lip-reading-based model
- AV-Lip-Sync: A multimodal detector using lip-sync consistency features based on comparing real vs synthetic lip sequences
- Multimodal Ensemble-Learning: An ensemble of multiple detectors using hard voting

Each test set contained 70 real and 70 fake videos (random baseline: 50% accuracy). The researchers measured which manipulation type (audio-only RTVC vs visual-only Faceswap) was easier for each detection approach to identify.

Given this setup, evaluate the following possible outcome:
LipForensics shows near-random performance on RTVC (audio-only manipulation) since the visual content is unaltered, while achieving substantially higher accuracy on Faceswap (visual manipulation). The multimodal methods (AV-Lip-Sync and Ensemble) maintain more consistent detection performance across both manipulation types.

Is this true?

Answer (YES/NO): YES